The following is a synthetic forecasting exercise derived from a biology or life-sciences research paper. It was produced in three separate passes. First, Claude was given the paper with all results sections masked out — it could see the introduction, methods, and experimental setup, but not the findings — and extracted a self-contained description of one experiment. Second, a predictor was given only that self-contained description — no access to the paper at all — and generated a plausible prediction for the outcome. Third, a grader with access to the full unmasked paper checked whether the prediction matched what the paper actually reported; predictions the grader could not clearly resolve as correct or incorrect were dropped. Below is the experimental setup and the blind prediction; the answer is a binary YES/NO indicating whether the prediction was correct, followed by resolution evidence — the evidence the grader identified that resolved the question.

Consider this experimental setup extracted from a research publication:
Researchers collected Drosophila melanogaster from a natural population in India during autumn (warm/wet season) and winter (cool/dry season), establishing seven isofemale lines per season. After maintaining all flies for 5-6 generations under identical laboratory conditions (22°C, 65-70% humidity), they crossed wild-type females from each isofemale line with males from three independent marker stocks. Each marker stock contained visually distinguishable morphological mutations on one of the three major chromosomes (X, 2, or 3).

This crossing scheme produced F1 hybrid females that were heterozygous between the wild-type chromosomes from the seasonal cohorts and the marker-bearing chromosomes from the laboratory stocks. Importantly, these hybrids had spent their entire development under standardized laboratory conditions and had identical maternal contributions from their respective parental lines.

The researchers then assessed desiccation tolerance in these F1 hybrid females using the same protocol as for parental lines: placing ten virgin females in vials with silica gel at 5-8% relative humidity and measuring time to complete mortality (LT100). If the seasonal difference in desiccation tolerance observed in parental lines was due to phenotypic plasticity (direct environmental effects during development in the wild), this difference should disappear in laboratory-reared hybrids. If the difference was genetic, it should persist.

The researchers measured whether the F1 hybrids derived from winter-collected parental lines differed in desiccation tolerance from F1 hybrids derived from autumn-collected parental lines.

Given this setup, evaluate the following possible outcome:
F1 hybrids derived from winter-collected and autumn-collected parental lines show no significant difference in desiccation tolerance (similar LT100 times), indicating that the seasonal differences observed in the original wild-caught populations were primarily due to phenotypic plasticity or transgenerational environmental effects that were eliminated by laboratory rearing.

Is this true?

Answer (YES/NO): NO